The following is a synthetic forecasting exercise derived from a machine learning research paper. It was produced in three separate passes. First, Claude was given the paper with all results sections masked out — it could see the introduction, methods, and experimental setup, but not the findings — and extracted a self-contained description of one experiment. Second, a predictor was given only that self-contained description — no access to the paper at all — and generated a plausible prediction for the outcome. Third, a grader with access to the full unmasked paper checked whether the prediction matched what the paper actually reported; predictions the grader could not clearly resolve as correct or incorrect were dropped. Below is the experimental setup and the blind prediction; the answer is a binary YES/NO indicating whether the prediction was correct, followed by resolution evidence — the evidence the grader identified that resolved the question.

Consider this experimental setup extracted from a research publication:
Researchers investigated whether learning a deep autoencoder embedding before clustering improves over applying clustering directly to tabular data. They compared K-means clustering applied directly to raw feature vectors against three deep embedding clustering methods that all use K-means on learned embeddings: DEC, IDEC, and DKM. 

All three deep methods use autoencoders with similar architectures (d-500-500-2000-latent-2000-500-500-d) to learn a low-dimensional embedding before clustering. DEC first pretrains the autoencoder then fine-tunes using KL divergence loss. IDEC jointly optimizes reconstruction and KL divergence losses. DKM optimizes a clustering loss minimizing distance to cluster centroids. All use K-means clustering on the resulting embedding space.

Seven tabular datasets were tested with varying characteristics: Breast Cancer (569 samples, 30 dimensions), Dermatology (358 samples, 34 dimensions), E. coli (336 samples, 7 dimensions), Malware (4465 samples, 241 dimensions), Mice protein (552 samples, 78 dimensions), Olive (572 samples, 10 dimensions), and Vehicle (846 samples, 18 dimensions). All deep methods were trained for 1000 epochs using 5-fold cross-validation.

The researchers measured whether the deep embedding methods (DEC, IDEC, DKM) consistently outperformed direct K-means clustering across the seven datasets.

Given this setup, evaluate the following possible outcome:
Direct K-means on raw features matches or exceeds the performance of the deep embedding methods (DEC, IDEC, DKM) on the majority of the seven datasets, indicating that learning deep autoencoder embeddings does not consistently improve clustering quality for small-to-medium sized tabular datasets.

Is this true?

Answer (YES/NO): NO